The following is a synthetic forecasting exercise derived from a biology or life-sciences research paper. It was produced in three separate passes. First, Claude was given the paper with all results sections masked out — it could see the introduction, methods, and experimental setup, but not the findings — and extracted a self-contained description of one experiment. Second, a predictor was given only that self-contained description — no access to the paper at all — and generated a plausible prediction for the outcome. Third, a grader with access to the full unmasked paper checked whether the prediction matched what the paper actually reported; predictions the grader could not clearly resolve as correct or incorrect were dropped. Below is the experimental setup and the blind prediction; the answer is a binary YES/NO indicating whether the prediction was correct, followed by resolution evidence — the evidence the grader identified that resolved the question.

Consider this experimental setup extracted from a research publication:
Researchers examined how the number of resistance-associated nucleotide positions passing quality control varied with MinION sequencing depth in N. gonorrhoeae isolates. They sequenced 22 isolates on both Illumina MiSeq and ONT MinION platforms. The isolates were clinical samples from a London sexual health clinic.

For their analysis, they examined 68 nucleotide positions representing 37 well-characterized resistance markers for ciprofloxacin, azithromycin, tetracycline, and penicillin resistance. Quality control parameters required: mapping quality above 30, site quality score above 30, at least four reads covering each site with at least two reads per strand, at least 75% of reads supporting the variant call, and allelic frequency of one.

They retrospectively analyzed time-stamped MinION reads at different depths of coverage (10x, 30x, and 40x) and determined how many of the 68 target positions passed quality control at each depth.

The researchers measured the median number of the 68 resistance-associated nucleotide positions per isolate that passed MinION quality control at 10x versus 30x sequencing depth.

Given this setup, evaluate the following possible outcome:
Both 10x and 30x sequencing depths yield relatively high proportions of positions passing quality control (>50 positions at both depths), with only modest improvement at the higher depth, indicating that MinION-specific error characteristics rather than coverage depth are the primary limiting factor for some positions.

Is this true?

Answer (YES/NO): NO